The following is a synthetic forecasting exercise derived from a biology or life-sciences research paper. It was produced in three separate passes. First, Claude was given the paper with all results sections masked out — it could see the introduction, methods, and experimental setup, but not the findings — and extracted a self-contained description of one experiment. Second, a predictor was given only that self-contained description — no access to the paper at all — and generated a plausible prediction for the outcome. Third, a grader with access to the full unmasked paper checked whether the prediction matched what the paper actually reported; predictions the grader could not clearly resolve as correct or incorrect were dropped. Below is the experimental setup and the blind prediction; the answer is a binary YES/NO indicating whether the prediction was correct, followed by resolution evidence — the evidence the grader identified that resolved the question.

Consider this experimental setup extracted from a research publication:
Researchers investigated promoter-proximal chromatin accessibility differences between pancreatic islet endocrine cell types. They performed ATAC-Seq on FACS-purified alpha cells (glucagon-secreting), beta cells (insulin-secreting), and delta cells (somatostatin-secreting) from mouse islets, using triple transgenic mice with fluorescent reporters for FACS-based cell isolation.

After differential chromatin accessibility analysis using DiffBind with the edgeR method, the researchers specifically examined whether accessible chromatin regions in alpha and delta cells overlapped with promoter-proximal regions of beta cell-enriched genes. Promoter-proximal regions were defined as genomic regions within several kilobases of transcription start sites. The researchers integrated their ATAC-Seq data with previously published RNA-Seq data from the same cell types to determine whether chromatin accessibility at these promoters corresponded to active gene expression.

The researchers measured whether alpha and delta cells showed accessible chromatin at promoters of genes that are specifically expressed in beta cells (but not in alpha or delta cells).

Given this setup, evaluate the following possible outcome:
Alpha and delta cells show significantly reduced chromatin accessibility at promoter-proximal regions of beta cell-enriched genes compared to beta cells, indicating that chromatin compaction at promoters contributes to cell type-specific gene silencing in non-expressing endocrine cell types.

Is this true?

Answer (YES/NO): NO